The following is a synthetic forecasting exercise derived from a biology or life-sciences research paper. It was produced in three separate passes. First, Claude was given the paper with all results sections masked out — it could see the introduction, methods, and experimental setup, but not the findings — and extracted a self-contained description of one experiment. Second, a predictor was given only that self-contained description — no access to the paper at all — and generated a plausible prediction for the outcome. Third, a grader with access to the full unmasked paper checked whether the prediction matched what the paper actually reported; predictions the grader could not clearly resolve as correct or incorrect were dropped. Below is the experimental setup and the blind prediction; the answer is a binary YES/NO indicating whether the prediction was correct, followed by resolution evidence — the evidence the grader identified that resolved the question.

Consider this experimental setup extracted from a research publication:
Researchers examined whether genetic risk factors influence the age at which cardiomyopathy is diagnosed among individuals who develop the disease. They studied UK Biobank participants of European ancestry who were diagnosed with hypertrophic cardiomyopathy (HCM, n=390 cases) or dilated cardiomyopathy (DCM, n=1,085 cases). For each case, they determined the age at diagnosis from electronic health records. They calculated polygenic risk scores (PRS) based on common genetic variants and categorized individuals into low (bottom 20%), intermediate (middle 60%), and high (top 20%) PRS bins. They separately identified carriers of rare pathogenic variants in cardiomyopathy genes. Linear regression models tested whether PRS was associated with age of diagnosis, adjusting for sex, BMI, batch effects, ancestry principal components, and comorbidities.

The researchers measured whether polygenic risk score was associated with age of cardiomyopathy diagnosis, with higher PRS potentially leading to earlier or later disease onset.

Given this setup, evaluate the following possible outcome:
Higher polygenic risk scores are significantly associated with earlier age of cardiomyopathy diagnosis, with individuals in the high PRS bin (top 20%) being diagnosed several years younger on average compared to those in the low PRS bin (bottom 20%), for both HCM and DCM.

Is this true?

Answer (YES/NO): NO